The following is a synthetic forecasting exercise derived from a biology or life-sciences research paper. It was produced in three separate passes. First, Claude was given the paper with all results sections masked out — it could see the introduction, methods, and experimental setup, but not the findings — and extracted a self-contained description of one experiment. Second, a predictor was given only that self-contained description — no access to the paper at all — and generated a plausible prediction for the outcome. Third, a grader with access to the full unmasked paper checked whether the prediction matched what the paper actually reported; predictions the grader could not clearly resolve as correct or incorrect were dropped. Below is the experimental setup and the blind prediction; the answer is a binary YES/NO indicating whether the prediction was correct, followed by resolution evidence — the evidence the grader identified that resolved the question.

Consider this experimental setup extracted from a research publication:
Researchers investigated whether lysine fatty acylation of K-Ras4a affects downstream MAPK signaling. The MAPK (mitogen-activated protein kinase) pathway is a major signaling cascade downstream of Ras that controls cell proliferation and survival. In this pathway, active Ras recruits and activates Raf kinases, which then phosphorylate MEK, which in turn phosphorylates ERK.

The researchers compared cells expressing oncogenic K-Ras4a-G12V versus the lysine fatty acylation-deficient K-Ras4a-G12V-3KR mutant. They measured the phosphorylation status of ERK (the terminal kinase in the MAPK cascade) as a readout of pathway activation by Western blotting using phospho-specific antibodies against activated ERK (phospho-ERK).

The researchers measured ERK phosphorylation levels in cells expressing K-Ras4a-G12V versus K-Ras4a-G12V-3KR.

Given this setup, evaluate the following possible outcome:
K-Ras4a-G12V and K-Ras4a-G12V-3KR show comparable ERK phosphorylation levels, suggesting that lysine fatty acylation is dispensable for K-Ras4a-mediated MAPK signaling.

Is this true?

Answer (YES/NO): YES